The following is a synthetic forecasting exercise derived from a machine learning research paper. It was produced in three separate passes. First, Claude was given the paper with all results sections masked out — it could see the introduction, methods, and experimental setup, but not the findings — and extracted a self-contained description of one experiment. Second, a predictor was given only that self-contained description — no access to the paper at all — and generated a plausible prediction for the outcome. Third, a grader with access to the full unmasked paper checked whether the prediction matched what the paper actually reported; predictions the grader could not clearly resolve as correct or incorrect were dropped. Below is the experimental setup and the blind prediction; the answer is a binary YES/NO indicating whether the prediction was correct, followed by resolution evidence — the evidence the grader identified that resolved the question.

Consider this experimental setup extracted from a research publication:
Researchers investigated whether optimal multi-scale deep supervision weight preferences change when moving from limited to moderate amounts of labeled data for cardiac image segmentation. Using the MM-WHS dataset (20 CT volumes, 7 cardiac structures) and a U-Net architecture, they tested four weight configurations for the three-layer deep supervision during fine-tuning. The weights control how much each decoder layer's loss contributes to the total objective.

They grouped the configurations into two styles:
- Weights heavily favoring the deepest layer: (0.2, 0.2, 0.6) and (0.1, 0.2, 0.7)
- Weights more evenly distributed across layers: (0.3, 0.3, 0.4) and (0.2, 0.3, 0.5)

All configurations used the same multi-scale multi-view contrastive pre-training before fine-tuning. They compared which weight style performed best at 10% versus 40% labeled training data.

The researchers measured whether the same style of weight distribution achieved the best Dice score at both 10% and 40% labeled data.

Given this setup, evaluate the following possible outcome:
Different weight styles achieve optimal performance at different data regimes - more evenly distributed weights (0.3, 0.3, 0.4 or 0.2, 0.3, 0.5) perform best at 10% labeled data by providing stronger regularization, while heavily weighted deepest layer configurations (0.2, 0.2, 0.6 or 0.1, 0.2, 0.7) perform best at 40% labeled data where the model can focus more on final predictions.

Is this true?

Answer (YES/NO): YES